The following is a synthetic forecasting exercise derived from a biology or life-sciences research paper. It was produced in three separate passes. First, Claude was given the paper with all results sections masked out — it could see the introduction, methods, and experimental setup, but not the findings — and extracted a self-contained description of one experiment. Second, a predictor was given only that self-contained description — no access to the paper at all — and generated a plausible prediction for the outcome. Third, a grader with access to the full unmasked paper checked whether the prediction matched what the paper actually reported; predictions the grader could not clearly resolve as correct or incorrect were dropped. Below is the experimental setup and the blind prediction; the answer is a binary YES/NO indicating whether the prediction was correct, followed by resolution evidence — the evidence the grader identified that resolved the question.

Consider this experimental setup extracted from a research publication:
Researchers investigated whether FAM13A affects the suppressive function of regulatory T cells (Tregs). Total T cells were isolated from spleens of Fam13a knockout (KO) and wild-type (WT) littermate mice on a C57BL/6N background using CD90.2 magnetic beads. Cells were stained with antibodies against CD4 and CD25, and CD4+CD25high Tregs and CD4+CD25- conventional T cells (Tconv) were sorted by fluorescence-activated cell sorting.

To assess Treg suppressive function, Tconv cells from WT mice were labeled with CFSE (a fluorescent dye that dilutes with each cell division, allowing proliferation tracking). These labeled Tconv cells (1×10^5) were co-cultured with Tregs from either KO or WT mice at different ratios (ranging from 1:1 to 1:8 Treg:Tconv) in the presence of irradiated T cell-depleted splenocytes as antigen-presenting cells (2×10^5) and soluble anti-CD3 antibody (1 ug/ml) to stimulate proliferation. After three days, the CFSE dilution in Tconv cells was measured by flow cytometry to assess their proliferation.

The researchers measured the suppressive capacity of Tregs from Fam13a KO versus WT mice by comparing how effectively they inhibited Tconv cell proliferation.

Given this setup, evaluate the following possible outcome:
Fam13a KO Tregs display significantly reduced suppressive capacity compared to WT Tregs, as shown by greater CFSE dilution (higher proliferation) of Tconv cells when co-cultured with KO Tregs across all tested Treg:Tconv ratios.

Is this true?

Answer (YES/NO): NO